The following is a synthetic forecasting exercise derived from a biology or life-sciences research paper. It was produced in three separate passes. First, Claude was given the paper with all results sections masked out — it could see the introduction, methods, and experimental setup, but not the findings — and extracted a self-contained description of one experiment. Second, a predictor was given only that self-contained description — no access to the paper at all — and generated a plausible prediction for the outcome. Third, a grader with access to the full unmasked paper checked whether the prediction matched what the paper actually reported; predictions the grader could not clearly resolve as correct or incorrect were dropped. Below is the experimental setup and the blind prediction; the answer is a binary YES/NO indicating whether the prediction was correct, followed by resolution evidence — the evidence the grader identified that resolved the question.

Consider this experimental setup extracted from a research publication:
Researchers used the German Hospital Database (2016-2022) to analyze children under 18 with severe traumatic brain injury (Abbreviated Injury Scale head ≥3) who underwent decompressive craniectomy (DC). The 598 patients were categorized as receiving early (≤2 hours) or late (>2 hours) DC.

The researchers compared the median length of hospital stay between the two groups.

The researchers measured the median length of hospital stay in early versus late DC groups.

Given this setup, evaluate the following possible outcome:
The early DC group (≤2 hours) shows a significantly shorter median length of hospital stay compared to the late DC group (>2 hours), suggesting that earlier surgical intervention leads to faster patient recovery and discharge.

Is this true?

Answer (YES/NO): NO